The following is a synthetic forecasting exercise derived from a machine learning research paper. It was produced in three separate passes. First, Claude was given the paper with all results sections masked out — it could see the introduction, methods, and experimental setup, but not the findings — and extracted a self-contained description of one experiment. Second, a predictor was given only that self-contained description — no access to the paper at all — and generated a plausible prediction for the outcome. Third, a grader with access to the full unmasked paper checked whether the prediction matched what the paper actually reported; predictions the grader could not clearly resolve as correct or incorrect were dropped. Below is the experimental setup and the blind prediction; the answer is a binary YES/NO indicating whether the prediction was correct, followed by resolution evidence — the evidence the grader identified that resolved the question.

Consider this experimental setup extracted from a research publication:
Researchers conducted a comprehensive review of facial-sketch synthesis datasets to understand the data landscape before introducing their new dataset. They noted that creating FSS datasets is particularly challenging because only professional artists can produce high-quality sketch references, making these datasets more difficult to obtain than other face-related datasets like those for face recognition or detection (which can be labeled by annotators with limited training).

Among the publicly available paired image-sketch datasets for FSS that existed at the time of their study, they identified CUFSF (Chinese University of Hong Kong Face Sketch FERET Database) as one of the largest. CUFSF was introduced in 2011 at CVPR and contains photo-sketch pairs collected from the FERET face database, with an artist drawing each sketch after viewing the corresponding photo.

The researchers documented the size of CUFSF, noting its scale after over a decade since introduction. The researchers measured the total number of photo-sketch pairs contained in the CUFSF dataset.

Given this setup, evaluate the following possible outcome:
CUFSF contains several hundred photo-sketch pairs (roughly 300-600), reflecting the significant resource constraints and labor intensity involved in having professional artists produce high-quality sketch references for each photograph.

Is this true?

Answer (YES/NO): NO